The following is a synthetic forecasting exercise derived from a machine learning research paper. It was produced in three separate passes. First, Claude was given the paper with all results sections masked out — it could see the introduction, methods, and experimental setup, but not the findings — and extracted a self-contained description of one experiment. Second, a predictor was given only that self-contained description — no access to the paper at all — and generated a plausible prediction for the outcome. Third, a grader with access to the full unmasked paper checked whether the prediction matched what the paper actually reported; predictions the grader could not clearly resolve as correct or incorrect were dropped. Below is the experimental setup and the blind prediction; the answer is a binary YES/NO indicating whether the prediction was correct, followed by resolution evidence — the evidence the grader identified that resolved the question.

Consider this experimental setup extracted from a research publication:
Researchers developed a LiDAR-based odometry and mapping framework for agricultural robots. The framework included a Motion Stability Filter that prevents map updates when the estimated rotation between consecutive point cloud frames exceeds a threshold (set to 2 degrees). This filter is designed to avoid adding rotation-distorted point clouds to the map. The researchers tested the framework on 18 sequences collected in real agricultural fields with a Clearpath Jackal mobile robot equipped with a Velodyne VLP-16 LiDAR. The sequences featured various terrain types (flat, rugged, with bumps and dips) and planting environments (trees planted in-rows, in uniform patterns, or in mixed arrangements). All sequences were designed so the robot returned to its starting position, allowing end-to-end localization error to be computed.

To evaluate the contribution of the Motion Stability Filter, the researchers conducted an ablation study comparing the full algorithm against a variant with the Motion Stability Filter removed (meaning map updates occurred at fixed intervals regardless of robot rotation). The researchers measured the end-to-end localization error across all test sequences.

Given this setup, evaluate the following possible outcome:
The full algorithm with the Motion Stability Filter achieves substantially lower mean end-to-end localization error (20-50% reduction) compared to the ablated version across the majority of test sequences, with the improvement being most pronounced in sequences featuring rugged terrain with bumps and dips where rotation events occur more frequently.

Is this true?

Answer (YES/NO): NO